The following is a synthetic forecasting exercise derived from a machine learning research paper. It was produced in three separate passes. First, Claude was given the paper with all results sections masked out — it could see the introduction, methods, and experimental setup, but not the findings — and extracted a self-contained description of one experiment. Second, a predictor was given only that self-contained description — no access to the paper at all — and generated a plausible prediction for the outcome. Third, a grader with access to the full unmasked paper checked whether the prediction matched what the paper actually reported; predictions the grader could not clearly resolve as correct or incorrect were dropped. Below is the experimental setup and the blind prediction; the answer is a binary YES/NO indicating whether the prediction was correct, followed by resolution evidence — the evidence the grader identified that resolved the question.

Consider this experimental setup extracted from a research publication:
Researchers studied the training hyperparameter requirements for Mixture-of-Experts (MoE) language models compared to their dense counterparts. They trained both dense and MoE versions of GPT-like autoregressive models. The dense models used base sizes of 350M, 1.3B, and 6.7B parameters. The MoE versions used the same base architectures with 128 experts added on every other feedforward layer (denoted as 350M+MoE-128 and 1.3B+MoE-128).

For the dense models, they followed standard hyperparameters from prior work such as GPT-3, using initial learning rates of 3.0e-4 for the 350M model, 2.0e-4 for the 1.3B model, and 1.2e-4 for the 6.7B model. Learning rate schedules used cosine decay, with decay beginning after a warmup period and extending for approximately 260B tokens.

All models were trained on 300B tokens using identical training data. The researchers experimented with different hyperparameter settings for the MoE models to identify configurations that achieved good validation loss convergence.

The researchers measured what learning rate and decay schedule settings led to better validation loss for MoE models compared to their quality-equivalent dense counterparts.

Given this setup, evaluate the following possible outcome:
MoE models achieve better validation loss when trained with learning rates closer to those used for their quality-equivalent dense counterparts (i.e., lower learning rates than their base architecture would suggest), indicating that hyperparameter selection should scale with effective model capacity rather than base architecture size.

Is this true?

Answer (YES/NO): YES